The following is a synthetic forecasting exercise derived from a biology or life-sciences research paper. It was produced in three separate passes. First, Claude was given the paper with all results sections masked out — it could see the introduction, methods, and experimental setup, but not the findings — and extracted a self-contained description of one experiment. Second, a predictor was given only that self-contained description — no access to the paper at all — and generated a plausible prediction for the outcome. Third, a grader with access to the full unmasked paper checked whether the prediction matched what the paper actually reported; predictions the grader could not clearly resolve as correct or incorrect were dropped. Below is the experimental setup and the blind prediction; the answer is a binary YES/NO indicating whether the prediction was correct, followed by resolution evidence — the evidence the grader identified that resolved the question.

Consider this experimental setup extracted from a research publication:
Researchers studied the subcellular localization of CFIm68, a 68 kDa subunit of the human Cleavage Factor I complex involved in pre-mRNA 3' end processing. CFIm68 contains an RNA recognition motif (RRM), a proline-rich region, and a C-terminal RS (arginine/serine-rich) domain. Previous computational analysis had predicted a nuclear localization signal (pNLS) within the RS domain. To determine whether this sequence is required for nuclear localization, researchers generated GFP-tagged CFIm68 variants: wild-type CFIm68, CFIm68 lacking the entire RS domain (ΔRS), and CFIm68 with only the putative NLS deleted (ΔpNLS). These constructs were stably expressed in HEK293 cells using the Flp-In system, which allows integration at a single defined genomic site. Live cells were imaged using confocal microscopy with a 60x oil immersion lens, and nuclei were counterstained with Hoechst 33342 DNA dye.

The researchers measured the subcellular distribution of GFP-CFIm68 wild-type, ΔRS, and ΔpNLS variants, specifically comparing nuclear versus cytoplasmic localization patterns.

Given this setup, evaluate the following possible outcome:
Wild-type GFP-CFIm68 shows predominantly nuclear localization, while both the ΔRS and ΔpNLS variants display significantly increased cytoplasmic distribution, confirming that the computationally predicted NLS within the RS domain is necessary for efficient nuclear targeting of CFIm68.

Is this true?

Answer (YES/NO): NO